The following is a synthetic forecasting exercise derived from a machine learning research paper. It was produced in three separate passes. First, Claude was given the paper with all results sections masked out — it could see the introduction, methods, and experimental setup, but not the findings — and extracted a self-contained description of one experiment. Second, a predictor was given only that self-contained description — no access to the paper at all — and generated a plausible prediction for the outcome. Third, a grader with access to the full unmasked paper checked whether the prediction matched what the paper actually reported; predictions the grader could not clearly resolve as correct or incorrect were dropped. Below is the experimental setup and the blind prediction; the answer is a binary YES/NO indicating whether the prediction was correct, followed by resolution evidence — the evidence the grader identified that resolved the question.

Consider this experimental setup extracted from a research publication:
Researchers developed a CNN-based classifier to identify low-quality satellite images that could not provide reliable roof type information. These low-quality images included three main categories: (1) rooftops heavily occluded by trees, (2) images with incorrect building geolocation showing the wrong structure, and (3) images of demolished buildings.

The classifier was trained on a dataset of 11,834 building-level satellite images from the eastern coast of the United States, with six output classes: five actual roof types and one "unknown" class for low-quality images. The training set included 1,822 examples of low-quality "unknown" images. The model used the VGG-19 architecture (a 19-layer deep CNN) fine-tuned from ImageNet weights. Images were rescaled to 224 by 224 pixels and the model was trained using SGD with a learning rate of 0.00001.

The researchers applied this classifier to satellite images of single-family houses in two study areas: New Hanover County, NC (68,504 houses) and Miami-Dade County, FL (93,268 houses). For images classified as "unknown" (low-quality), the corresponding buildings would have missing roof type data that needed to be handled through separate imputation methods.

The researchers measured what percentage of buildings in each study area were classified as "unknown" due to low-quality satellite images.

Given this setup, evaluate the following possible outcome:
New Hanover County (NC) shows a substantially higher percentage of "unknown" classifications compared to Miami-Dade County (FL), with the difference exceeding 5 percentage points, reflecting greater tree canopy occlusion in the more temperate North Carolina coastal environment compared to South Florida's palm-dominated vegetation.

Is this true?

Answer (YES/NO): YES